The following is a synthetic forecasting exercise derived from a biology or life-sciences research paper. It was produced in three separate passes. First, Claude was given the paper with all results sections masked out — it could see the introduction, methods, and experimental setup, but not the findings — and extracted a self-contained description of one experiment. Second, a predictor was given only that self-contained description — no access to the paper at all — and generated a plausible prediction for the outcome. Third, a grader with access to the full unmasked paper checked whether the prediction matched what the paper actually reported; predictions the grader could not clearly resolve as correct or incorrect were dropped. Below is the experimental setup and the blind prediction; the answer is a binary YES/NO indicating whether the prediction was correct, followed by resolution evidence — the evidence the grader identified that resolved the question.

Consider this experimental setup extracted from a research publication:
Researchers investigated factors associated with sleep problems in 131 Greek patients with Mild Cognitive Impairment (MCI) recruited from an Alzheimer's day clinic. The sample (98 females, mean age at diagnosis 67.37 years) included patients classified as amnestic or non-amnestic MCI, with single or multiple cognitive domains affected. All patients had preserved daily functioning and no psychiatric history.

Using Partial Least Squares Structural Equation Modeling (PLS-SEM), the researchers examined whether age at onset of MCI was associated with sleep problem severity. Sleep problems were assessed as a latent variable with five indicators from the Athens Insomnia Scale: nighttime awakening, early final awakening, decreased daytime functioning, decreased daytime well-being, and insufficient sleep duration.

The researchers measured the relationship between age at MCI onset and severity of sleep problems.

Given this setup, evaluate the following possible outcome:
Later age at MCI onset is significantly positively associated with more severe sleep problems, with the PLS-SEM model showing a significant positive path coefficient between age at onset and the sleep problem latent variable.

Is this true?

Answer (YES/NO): NO